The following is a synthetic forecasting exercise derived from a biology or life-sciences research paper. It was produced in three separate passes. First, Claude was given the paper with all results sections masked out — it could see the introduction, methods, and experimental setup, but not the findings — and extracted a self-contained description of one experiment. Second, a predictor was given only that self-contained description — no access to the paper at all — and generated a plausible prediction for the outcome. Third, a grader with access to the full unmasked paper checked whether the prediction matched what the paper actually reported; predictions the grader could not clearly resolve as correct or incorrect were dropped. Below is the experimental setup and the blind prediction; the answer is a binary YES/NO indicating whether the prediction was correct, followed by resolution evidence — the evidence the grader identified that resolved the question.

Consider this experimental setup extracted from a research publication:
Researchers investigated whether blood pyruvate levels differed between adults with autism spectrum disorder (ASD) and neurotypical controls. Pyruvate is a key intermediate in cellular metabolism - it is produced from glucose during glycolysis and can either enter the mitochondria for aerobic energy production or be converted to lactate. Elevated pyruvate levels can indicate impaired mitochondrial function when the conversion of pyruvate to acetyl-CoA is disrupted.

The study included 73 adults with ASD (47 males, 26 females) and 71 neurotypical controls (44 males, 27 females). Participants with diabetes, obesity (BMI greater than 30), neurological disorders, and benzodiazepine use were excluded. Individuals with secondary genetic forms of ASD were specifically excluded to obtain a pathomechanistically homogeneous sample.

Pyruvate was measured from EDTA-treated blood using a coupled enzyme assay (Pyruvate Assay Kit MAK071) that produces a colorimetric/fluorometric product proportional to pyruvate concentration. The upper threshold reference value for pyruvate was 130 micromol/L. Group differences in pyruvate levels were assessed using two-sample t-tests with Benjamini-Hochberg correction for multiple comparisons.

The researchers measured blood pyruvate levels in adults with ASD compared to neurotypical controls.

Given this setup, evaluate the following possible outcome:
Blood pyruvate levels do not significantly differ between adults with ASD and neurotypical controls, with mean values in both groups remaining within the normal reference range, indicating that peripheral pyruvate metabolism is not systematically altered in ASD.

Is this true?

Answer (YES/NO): YES